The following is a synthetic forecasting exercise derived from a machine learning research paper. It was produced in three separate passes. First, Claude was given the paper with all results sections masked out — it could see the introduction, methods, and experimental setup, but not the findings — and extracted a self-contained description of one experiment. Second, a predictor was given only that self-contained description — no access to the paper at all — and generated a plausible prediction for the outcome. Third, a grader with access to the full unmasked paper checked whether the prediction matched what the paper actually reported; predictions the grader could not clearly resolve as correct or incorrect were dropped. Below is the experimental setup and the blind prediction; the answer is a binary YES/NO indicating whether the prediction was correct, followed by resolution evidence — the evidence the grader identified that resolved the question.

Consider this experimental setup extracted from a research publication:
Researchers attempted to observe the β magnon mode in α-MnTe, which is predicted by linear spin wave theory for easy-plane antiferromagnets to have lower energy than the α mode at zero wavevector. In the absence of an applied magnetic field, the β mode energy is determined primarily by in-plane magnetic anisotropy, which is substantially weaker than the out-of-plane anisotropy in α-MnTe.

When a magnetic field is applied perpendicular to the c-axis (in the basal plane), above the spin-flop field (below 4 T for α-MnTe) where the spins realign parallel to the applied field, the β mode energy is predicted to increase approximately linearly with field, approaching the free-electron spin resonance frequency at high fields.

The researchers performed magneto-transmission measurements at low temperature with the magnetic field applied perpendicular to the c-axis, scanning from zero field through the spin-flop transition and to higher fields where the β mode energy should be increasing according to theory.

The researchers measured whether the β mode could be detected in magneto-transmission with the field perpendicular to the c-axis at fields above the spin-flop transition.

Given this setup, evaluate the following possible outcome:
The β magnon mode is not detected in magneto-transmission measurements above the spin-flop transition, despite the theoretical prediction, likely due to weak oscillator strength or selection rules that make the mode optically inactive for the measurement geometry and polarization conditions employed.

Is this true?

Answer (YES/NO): YES